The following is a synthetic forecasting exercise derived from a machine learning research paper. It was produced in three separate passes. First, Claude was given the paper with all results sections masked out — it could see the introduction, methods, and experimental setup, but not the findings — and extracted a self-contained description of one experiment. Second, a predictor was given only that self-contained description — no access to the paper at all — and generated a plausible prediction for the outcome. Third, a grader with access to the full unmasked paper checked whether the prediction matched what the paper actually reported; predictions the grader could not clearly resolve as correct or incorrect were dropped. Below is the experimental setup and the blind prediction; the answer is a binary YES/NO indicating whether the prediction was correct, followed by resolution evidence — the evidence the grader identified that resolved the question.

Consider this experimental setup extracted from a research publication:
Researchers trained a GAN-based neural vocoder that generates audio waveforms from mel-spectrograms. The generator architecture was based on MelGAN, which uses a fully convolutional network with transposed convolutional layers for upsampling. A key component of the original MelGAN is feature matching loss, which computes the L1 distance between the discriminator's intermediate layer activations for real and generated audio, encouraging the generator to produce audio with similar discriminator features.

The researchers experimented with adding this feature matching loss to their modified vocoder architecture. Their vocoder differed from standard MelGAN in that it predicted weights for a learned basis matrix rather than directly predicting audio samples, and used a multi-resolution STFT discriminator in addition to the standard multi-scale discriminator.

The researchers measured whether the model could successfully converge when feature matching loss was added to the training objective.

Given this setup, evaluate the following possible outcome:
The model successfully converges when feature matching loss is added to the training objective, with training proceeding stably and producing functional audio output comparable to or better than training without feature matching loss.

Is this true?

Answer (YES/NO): NO